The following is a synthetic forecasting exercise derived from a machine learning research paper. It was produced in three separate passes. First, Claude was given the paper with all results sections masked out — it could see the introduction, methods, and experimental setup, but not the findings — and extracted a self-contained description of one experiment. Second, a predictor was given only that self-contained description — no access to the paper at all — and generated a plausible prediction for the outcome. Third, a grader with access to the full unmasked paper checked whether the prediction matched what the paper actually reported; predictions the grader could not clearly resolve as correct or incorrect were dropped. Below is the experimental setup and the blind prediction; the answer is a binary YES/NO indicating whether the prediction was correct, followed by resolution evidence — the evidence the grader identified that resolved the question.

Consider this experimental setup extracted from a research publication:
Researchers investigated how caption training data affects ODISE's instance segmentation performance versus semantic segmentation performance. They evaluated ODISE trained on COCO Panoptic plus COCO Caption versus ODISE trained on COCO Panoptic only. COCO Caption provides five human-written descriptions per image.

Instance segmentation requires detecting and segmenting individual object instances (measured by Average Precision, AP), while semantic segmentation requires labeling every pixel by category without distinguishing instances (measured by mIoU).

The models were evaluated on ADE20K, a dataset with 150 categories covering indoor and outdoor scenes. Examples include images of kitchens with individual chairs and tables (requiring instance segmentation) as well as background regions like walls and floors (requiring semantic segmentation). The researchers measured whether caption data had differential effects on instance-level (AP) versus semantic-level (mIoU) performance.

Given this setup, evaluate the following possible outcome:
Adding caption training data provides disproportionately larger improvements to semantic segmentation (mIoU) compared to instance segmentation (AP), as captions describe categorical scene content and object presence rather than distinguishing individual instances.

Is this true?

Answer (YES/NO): NO